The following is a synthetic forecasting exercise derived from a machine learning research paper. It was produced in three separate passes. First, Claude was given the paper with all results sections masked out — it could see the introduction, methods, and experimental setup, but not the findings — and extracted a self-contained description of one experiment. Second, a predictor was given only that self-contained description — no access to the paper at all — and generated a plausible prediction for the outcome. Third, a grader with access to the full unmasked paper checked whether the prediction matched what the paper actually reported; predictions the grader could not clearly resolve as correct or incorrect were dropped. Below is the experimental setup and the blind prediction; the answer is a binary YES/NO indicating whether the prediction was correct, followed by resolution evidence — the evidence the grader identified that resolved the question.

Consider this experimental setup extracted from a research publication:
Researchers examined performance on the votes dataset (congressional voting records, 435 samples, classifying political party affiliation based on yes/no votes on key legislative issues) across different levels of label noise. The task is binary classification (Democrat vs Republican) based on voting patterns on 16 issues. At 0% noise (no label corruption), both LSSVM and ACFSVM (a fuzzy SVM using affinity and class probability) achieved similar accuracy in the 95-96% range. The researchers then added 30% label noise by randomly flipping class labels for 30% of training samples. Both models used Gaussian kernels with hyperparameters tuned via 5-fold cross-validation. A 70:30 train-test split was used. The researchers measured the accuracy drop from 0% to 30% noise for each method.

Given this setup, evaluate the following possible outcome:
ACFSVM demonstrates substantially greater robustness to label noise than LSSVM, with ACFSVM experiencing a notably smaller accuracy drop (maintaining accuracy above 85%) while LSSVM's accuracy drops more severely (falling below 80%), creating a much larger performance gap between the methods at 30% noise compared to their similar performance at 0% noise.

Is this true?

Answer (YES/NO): NO